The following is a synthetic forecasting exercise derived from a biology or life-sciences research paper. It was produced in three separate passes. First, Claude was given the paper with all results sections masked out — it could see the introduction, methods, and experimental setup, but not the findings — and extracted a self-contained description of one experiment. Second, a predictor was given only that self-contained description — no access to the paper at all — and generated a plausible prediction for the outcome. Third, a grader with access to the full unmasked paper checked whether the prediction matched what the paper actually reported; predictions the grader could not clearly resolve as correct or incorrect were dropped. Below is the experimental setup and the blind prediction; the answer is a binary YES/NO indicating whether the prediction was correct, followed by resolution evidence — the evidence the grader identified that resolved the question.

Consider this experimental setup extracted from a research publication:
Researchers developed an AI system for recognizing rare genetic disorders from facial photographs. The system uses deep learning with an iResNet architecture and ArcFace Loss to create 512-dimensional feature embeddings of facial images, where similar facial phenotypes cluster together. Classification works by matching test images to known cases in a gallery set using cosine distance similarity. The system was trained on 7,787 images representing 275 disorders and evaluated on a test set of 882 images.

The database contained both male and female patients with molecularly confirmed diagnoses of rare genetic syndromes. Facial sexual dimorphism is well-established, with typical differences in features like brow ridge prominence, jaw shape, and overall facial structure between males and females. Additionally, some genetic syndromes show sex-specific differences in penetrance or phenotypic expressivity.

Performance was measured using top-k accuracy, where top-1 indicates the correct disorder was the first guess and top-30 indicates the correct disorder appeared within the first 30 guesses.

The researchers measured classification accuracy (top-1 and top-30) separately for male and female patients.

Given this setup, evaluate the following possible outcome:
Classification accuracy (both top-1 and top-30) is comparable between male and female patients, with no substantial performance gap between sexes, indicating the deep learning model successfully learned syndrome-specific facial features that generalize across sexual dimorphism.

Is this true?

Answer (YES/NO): YES